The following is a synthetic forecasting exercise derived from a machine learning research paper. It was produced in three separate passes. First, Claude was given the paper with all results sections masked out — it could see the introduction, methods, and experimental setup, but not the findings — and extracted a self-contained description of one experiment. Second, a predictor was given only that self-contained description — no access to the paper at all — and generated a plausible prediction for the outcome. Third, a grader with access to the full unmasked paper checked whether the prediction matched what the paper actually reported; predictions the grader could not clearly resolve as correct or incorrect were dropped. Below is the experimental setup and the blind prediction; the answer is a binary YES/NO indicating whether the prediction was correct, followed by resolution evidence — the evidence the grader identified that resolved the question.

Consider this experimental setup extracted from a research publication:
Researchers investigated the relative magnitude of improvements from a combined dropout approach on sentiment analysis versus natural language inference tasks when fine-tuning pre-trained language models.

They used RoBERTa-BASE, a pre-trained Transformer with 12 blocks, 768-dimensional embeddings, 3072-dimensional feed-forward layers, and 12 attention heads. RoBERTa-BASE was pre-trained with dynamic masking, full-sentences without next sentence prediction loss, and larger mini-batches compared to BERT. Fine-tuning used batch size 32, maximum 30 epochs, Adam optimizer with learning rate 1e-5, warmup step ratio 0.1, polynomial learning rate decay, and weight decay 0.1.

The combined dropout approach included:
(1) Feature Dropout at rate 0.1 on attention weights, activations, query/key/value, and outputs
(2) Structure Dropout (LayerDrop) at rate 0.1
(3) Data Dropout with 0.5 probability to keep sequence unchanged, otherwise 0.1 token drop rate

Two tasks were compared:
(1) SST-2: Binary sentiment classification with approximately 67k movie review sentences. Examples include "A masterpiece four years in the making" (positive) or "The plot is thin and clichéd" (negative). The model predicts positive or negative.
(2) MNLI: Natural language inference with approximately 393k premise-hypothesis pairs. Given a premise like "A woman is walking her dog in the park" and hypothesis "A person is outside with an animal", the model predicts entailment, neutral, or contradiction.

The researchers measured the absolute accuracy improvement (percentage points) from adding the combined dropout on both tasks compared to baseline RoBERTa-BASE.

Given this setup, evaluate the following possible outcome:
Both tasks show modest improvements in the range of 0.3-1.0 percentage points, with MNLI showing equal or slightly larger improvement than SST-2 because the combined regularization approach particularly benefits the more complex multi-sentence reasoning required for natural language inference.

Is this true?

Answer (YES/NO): NO